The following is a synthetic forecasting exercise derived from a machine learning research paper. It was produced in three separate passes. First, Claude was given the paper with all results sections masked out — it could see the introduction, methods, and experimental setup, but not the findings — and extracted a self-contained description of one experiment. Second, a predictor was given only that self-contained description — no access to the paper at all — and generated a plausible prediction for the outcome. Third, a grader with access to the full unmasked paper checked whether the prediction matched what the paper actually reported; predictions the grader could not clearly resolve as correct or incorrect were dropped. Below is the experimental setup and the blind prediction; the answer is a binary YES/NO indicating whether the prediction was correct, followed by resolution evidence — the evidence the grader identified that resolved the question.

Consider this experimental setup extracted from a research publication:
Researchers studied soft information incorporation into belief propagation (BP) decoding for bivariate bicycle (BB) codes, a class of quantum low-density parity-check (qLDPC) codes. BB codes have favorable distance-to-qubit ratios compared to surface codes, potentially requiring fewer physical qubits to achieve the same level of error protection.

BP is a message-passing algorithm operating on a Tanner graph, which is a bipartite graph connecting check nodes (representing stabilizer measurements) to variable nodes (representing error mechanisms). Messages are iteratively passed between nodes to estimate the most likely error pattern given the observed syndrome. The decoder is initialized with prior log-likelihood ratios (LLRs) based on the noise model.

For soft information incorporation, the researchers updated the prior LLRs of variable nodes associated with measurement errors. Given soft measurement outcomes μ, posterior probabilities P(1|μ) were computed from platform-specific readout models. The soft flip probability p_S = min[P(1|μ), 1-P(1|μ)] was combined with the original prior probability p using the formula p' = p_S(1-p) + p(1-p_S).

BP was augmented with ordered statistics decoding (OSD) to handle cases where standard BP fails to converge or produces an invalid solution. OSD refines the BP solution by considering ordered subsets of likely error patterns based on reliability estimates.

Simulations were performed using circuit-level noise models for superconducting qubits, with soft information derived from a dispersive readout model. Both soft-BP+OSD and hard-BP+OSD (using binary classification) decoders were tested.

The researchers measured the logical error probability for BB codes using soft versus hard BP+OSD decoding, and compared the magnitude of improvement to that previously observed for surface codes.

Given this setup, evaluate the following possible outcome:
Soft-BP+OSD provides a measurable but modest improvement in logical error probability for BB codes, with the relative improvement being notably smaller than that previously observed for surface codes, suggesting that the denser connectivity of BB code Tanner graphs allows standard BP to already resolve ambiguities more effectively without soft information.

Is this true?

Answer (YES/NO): NO